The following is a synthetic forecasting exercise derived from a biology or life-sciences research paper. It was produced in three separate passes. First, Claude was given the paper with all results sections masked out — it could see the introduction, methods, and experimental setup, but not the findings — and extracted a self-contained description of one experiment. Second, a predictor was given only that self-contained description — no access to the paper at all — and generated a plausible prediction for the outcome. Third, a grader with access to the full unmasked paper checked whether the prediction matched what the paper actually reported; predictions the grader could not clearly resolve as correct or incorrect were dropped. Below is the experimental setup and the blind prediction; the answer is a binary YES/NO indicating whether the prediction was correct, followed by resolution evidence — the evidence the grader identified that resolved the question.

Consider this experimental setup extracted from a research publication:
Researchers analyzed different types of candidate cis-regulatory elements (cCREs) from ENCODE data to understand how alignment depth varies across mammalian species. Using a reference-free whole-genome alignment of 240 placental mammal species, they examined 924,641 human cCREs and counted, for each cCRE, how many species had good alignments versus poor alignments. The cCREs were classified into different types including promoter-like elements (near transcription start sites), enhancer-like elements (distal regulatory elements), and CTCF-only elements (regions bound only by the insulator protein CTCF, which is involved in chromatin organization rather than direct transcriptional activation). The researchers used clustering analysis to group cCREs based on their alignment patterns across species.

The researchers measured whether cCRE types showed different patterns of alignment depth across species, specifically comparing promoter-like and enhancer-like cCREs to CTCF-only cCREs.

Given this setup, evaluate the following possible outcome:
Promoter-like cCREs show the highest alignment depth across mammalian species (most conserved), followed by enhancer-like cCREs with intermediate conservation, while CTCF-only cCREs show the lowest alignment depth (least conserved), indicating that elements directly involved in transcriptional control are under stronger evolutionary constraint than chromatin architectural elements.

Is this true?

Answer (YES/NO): NO